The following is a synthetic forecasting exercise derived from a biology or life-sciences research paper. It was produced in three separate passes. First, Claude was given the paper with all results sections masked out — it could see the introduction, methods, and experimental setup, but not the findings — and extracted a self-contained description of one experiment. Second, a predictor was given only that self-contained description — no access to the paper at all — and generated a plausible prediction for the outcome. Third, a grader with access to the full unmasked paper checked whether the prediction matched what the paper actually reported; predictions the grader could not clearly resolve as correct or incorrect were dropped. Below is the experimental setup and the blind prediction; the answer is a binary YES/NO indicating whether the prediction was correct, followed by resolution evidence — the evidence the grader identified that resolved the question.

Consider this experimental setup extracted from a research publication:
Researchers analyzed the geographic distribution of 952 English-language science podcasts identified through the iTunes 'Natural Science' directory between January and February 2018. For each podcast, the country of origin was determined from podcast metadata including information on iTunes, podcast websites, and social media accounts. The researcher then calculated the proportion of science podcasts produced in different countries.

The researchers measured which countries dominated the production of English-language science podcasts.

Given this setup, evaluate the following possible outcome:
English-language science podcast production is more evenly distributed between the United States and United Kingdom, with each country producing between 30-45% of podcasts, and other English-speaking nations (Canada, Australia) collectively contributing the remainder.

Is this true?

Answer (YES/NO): NO